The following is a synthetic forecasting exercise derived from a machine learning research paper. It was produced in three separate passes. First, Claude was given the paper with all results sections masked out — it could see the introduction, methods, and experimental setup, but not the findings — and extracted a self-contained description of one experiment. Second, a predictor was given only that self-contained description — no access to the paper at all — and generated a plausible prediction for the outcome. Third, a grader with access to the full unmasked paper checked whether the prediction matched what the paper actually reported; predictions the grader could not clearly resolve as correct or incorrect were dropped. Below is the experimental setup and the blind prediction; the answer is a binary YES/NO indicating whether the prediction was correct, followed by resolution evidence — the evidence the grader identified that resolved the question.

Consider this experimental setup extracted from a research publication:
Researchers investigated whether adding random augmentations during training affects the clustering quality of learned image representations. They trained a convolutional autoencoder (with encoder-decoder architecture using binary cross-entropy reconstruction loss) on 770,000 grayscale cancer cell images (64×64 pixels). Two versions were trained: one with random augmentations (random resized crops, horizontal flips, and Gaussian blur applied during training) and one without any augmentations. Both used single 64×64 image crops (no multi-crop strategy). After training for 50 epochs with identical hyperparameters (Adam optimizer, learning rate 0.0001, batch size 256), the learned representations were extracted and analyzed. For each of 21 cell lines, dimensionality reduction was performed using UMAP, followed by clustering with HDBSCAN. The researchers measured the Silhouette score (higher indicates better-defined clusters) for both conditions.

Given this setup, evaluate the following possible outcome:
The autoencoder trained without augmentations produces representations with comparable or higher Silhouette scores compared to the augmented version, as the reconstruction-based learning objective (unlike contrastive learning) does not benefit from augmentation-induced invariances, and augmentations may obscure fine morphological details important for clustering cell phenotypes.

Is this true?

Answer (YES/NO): NO